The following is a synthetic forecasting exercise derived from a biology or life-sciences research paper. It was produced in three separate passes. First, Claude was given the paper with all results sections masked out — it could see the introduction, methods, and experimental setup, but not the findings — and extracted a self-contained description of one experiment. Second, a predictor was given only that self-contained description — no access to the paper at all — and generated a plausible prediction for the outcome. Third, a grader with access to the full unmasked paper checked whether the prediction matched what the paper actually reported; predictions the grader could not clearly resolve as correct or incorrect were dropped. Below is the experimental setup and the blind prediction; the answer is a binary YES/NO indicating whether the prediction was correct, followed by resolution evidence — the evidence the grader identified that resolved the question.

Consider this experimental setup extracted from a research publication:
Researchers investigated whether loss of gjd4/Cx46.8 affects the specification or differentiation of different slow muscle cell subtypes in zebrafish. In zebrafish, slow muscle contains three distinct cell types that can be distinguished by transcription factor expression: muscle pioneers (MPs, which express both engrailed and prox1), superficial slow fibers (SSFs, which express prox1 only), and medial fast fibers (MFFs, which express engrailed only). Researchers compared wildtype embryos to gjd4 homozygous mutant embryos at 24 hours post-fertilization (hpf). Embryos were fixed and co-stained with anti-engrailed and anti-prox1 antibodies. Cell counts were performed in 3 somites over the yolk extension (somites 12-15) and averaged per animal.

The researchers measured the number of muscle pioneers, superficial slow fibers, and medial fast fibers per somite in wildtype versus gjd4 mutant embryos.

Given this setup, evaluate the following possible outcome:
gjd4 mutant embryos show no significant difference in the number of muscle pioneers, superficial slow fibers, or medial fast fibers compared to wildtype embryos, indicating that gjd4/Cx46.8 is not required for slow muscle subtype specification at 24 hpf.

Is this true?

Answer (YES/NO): YES